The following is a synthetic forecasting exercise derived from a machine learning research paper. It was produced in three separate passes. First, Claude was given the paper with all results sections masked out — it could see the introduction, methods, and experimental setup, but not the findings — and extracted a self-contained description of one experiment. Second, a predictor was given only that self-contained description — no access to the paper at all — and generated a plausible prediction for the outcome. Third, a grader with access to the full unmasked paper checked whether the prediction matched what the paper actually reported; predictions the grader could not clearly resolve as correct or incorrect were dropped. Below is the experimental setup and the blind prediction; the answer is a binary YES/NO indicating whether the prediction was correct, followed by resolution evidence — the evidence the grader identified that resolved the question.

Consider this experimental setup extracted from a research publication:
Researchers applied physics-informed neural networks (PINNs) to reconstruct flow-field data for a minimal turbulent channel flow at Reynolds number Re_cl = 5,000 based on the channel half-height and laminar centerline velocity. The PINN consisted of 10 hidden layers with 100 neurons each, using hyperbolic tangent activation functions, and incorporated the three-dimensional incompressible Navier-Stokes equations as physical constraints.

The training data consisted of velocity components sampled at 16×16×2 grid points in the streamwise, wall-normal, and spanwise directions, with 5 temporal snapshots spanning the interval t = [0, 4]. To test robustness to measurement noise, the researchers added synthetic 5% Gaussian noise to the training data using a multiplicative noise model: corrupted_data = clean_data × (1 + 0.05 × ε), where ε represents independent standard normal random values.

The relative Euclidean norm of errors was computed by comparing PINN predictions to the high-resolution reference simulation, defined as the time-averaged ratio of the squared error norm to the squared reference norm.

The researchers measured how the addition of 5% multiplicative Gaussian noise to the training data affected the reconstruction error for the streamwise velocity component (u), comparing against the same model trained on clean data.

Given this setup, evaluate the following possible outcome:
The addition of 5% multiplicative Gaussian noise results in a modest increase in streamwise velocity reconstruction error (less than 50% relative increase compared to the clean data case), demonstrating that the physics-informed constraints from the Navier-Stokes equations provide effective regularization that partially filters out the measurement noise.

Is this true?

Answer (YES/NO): NO